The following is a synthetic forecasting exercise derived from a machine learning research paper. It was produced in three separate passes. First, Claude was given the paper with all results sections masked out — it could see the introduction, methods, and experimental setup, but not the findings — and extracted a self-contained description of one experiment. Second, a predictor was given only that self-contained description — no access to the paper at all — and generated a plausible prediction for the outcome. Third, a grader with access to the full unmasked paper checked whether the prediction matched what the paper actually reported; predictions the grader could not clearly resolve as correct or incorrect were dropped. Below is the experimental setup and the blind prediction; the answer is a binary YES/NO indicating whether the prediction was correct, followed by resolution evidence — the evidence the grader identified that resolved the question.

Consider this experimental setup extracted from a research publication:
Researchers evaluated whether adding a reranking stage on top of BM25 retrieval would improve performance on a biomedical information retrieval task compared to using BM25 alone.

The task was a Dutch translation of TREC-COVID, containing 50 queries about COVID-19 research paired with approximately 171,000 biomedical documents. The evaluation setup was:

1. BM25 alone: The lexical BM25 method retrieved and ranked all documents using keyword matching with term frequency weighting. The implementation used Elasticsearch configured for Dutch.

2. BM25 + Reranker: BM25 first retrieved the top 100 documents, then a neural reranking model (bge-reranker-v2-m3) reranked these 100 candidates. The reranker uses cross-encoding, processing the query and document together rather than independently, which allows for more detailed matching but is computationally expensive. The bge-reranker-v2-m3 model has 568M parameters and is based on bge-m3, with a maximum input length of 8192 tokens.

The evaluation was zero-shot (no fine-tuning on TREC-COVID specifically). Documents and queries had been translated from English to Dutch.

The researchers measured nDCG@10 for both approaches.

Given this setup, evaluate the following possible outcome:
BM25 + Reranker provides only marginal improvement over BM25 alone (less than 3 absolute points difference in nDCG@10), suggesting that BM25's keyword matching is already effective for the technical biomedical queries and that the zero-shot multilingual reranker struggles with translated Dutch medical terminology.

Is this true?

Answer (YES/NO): NO